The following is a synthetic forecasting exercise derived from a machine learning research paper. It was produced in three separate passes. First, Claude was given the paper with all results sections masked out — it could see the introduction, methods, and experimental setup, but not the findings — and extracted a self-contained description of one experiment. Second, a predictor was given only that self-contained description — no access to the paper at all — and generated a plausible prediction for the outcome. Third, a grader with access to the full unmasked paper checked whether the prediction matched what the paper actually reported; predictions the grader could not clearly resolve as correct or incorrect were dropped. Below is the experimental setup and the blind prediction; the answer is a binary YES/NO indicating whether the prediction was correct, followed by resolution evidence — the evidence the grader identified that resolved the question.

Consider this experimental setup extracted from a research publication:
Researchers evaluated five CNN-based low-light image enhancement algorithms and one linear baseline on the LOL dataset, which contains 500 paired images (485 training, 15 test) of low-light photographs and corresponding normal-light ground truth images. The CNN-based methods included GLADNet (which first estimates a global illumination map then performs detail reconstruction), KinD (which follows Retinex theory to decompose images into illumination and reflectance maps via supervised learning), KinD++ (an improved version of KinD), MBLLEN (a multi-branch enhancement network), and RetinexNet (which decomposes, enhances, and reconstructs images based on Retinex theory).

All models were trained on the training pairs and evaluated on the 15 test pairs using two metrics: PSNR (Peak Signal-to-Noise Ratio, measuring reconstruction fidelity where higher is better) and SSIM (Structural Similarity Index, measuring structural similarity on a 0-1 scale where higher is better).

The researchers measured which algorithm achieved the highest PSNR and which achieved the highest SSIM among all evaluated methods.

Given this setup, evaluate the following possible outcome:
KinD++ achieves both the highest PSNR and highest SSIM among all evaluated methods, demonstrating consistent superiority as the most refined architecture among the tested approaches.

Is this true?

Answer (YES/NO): NO